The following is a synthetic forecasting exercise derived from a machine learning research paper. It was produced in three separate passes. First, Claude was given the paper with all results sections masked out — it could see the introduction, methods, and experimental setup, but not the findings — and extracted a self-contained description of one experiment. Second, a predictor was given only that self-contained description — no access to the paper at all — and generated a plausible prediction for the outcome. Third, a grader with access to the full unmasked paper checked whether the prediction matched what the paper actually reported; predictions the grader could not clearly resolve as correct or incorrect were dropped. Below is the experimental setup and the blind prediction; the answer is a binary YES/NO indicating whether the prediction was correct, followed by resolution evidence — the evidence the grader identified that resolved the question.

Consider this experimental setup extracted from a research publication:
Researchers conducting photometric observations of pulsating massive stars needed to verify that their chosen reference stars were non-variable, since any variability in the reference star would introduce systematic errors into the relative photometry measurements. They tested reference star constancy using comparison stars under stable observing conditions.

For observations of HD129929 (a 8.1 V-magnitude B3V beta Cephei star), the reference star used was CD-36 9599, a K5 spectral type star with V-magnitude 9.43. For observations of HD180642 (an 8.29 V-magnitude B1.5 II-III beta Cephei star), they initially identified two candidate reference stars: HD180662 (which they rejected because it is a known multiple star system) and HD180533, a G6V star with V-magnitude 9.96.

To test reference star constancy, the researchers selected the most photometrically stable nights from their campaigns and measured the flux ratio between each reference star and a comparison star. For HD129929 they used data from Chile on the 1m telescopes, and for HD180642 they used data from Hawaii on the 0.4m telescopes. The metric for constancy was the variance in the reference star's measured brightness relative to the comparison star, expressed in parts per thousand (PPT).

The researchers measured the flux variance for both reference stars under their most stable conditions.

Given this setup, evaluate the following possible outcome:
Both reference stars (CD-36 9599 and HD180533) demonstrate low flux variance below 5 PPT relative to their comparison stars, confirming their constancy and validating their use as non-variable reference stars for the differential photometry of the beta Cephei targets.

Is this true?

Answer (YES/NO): NO